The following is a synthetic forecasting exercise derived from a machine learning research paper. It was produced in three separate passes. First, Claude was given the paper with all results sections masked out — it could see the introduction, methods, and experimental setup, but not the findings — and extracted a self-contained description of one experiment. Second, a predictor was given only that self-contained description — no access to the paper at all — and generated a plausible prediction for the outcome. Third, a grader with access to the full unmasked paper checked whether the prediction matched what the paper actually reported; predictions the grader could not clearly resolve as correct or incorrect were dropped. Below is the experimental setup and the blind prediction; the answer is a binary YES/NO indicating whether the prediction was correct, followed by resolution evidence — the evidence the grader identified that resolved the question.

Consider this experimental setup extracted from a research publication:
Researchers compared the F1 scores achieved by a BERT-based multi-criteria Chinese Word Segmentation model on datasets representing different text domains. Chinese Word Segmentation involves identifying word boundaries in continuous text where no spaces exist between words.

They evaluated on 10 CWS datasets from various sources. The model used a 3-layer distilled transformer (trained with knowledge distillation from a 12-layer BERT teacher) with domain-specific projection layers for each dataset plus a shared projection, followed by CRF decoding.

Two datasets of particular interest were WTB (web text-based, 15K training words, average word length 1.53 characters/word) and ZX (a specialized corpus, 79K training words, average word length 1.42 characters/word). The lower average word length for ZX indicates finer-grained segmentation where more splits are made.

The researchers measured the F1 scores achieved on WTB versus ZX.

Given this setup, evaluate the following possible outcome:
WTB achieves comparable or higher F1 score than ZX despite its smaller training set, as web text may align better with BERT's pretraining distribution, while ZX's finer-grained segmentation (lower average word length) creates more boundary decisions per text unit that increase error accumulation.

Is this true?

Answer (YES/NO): NO